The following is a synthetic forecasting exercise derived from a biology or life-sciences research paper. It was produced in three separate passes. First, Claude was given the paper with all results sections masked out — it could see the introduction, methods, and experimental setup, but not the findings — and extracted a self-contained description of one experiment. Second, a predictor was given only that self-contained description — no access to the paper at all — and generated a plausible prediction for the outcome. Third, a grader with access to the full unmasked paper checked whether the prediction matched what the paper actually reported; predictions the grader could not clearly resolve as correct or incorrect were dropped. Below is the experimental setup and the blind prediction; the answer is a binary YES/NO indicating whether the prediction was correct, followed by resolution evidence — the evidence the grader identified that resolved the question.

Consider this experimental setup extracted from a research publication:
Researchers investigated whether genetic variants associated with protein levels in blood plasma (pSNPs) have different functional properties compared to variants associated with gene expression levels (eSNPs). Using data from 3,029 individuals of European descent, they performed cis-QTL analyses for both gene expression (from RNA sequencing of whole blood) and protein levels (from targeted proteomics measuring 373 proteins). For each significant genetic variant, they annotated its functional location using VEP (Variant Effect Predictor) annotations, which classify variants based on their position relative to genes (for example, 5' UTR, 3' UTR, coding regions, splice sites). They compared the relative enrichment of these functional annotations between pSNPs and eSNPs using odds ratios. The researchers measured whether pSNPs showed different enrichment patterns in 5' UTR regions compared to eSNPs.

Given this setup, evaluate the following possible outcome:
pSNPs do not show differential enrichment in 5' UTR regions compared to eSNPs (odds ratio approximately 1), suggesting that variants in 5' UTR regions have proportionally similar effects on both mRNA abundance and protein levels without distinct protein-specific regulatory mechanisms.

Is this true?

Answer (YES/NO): NO